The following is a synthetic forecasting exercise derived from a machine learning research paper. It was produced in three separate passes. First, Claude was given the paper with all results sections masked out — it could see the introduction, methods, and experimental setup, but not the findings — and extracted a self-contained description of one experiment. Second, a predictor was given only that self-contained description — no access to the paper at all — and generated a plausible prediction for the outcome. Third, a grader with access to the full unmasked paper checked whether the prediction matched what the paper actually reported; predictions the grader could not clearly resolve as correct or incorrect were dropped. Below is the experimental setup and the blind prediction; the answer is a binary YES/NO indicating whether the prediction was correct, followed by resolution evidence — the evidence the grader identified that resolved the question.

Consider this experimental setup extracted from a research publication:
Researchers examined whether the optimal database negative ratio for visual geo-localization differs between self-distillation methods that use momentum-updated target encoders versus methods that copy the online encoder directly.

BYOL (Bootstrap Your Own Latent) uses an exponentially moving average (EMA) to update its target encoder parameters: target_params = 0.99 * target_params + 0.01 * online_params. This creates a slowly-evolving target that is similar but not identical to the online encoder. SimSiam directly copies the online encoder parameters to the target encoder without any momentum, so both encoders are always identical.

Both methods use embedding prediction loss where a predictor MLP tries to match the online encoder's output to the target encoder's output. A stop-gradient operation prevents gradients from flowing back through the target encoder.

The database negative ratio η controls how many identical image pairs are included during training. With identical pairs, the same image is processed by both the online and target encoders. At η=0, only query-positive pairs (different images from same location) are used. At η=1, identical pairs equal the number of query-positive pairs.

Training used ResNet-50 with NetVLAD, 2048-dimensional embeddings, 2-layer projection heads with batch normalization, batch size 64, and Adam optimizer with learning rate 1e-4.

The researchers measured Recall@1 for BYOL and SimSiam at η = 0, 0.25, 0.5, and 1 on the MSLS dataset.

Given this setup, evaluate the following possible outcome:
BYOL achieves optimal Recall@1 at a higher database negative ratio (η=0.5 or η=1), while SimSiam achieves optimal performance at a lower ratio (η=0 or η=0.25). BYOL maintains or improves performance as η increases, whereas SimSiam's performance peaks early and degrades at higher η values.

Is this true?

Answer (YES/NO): NO